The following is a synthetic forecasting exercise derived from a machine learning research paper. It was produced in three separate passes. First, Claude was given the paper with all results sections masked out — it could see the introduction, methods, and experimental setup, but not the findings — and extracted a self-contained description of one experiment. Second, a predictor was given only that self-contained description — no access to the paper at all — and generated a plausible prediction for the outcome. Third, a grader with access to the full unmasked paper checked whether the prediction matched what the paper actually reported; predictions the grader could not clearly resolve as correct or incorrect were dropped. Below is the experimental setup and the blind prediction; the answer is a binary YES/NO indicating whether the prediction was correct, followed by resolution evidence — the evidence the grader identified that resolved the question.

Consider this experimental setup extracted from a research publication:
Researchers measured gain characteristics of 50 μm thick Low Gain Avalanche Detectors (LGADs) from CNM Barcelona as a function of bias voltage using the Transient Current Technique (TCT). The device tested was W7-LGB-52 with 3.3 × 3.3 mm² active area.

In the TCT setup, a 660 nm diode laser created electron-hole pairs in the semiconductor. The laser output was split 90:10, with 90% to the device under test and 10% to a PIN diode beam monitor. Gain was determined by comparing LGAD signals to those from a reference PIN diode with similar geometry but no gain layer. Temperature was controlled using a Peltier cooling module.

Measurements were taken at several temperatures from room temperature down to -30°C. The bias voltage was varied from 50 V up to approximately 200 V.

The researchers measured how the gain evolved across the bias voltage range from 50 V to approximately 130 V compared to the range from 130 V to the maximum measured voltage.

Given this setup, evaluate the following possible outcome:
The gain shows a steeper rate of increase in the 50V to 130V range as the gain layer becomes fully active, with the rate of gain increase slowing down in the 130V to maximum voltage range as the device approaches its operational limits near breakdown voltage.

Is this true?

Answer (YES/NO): NO